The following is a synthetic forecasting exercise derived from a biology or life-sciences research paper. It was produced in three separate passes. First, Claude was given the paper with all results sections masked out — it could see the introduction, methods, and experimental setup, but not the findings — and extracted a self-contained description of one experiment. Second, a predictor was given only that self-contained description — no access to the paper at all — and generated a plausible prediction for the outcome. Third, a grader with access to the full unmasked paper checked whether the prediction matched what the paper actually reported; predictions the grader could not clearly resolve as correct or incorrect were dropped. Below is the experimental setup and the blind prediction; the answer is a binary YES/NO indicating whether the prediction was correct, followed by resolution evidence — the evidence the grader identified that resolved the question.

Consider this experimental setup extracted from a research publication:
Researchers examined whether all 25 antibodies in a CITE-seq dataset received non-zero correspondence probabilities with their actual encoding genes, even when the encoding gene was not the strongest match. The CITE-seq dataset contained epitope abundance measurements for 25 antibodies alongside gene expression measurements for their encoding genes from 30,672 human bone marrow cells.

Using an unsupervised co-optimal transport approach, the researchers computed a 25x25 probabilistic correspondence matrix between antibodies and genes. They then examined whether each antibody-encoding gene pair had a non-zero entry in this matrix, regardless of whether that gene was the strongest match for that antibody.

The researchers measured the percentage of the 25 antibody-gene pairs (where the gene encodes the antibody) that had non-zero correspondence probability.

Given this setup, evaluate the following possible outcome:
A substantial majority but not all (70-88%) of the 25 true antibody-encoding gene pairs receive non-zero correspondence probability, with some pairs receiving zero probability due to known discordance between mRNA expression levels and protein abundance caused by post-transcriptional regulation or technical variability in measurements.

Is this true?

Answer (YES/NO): NO